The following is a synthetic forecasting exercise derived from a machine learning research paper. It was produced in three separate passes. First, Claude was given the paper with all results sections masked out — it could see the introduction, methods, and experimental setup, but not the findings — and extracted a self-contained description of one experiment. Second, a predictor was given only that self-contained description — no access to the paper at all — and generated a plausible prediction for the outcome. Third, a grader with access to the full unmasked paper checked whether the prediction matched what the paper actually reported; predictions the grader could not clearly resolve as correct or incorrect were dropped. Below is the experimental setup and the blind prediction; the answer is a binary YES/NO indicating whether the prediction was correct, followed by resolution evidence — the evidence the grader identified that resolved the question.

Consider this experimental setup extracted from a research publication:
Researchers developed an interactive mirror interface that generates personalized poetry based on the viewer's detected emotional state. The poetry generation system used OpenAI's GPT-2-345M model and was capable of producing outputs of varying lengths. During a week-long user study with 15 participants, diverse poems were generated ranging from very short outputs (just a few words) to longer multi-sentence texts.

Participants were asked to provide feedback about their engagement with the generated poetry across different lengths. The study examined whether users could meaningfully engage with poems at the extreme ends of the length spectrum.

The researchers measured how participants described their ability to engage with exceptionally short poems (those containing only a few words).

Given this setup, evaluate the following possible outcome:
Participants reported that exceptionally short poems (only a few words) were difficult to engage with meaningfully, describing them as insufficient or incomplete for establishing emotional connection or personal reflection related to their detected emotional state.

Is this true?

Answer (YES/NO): NO